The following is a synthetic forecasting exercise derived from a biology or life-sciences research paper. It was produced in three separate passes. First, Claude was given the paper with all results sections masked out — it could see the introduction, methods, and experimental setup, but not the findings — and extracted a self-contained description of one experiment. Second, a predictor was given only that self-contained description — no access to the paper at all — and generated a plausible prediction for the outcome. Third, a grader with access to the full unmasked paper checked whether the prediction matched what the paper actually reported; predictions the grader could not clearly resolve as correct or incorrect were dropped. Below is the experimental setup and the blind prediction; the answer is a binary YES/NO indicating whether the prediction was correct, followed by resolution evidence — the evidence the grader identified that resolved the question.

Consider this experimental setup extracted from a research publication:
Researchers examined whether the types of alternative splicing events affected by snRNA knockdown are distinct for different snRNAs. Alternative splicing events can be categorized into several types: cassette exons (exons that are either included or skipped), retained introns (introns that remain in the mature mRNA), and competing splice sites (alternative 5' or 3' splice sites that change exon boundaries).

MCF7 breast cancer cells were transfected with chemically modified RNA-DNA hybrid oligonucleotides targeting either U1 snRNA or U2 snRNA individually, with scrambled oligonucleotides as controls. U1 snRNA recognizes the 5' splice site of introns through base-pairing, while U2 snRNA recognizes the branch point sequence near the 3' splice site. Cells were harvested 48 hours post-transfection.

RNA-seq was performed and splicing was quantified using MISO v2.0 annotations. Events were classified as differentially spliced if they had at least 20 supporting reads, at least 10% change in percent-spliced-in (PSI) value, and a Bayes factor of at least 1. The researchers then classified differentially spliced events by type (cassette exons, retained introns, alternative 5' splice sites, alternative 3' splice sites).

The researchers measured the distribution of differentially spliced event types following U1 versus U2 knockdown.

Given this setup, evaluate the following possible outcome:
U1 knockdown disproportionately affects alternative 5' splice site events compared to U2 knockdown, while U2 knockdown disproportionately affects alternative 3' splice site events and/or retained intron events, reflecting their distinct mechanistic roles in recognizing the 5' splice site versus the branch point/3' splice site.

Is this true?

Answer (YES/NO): NO